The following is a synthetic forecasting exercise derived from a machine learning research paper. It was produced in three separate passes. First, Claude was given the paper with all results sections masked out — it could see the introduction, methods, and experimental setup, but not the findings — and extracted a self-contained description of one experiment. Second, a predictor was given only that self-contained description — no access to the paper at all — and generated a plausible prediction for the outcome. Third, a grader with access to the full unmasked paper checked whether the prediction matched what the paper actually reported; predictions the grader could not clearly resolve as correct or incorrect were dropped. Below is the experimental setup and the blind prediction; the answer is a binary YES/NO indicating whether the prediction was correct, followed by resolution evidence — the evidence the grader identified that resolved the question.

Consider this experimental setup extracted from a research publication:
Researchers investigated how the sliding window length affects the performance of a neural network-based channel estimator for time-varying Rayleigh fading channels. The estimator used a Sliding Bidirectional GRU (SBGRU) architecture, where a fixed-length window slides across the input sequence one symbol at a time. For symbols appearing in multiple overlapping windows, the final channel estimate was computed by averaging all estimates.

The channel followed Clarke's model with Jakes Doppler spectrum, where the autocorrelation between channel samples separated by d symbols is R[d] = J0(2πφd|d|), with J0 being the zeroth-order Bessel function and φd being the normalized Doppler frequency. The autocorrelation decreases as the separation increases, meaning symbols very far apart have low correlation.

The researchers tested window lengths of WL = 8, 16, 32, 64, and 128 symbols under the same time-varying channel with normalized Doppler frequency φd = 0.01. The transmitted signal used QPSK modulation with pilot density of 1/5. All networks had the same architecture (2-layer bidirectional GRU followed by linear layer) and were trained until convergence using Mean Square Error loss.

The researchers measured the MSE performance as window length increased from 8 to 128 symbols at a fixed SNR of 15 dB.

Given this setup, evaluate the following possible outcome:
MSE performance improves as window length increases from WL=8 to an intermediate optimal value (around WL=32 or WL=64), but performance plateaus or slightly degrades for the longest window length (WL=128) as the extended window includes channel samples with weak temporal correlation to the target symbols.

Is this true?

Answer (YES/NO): NO